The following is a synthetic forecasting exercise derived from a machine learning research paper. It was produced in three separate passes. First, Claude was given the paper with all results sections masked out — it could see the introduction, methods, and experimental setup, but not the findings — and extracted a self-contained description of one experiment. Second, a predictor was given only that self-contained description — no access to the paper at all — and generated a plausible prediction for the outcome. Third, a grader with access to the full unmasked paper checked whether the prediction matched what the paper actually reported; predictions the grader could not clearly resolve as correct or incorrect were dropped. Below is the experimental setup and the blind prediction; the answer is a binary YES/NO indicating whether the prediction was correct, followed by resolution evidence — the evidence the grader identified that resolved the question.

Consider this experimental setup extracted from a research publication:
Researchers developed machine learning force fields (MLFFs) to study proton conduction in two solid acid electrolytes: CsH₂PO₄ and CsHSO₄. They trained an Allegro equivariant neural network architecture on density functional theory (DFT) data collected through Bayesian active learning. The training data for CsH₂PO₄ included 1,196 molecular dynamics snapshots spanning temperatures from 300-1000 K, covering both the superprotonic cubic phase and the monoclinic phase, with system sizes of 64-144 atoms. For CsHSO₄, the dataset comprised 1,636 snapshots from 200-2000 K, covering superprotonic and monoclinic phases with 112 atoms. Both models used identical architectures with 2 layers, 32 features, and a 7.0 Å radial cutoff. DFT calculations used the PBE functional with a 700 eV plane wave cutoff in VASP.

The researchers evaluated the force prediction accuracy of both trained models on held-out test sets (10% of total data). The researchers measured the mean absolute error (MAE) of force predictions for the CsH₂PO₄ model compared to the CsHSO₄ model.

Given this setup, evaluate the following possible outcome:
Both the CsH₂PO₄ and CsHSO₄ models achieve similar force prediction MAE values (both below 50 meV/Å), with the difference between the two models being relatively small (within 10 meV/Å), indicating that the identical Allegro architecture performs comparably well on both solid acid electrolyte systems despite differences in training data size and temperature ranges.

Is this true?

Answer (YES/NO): NO